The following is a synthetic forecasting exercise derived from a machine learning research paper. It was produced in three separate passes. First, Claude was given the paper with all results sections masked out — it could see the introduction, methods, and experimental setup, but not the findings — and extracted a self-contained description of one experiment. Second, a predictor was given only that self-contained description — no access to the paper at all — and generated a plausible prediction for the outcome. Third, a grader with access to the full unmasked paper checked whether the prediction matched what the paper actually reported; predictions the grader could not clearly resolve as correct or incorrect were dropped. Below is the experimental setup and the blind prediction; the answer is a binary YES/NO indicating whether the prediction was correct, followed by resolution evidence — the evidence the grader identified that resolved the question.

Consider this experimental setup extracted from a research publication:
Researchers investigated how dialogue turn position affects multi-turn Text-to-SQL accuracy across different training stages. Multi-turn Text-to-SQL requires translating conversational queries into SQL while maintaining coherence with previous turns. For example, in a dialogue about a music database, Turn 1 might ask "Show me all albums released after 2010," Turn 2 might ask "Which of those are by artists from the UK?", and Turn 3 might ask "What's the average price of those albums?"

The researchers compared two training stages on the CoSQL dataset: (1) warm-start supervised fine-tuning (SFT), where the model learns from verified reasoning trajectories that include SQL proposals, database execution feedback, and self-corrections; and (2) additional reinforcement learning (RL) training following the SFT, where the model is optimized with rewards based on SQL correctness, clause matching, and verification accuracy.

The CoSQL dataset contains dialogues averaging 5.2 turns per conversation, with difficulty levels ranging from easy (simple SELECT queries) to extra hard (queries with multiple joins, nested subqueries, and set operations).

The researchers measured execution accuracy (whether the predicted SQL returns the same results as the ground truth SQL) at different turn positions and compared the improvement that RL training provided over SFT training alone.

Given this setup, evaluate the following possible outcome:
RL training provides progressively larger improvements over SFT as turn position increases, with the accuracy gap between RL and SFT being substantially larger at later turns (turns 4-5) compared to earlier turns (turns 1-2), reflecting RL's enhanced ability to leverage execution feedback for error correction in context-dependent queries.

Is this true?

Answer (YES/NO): YES